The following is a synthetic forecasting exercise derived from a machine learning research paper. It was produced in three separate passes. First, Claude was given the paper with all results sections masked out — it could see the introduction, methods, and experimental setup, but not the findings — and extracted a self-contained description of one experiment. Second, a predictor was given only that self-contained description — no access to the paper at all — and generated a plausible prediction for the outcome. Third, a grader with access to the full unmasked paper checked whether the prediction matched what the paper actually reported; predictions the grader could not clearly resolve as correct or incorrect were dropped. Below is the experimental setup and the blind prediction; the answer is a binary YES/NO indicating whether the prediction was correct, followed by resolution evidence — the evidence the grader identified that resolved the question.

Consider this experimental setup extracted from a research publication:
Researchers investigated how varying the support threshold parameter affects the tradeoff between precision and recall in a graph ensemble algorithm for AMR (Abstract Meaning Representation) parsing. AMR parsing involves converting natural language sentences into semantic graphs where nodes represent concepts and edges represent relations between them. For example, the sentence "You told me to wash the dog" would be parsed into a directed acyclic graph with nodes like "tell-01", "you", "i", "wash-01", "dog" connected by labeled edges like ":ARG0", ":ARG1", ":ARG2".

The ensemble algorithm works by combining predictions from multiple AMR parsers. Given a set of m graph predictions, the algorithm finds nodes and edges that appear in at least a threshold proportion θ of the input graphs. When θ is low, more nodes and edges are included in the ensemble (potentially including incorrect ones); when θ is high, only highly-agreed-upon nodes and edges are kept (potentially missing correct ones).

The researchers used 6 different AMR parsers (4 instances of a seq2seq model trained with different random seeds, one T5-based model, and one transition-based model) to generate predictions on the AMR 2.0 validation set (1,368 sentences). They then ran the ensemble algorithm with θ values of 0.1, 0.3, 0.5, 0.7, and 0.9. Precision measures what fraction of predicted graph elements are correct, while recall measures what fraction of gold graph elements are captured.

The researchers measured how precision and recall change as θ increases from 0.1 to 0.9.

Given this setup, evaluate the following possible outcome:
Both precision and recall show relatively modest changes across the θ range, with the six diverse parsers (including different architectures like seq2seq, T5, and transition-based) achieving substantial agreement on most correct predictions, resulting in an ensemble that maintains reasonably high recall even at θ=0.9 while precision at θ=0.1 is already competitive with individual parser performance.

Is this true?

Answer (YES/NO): NO